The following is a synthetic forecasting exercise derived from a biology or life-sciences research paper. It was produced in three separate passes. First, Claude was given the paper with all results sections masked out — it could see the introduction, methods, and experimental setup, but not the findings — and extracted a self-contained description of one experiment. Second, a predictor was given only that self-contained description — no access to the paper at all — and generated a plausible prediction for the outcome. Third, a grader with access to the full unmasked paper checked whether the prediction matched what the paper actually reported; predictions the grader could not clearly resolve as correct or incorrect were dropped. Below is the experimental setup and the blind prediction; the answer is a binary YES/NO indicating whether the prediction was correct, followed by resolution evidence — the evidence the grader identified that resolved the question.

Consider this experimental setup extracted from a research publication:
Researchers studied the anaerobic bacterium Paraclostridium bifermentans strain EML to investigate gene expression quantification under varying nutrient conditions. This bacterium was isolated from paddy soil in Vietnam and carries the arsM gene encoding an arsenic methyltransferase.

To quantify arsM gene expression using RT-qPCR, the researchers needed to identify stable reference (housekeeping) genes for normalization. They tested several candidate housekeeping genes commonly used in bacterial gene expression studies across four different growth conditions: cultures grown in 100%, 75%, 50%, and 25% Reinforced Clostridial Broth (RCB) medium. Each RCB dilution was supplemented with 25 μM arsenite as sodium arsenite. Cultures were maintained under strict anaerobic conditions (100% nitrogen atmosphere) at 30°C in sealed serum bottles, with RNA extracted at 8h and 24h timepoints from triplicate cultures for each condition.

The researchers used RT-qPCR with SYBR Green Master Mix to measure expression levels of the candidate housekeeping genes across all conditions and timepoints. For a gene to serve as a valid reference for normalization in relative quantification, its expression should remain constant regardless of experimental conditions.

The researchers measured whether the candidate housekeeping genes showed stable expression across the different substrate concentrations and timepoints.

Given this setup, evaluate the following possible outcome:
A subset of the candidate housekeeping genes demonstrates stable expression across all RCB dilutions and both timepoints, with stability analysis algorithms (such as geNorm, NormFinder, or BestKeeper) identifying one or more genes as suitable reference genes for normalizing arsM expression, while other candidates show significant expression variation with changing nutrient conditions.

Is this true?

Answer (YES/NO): NO